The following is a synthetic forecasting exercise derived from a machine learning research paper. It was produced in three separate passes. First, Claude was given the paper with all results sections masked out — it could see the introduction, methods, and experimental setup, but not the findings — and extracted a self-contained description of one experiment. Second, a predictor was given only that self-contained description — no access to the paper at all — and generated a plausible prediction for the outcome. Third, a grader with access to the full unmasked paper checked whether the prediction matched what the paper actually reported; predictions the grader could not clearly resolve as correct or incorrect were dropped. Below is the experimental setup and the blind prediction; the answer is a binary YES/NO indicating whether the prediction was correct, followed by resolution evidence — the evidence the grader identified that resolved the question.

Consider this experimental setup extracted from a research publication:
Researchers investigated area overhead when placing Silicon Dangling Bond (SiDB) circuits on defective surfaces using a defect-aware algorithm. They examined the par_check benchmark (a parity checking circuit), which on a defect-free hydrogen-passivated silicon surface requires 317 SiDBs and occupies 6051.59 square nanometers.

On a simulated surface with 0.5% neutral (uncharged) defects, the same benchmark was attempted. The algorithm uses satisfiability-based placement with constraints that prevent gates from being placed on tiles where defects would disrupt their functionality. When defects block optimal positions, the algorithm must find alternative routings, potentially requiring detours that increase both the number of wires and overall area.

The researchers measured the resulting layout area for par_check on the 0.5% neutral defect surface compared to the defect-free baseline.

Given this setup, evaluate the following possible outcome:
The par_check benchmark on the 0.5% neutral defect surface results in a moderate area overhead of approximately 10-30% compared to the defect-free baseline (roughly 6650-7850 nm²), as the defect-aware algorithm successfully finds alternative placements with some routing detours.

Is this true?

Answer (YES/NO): NO